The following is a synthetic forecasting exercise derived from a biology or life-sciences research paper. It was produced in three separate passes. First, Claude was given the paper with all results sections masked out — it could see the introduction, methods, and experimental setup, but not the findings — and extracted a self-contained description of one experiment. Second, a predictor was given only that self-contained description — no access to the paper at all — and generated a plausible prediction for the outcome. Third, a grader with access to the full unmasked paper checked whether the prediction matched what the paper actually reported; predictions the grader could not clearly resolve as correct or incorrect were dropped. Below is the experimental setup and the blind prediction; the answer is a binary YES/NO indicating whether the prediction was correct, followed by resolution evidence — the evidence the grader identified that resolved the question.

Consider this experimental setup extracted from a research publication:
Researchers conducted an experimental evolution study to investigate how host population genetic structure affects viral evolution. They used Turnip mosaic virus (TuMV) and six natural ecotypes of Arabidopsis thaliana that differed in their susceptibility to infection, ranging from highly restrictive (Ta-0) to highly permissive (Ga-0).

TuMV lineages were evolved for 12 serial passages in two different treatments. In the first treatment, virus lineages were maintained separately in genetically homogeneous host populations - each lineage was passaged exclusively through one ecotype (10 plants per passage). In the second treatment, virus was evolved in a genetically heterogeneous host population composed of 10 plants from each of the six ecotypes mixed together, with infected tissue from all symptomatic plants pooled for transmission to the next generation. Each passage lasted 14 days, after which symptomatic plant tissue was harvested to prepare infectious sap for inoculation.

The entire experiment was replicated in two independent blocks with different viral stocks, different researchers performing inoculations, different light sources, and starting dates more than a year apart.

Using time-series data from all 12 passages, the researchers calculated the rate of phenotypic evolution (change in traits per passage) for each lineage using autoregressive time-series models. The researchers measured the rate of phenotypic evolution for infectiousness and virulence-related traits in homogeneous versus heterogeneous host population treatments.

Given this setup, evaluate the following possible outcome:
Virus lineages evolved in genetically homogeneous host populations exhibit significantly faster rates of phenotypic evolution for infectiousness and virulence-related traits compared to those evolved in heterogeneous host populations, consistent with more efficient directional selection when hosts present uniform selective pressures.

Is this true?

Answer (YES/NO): YES